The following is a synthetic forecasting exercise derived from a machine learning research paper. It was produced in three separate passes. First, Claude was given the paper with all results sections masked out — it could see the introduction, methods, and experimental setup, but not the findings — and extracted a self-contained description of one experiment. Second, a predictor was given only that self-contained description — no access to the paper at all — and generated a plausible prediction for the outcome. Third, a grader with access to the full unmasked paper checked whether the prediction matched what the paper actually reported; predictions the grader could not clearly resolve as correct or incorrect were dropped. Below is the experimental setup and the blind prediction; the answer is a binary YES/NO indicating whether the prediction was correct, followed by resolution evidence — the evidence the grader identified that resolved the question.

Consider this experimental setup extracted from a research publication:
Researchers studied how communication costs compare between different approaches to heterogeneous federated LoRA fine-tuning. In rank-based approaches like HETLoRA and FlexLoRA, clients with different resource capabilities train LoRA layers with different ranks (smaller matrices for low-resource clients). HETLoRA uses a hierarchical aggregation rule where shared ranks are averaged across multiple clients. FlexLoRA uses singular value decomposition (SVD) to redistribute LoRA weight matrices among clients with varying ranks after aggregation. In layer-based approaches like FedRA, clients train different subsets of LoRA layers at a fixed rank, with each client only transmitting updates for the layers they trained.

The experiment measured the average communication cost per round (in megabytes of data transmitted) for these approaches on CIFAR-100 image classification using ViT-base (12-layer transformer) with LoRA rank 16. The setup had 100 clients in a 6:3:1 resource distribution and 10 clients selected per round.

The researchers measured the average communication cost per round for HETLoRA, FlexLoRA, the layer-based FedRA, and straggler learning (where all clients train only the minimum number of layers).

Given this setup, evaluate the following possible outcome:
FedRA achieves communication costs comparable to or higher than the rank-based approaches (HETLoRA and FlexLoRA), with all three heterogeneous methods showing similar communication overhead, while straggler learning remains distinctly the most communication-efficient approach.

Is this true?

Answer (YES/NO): NO